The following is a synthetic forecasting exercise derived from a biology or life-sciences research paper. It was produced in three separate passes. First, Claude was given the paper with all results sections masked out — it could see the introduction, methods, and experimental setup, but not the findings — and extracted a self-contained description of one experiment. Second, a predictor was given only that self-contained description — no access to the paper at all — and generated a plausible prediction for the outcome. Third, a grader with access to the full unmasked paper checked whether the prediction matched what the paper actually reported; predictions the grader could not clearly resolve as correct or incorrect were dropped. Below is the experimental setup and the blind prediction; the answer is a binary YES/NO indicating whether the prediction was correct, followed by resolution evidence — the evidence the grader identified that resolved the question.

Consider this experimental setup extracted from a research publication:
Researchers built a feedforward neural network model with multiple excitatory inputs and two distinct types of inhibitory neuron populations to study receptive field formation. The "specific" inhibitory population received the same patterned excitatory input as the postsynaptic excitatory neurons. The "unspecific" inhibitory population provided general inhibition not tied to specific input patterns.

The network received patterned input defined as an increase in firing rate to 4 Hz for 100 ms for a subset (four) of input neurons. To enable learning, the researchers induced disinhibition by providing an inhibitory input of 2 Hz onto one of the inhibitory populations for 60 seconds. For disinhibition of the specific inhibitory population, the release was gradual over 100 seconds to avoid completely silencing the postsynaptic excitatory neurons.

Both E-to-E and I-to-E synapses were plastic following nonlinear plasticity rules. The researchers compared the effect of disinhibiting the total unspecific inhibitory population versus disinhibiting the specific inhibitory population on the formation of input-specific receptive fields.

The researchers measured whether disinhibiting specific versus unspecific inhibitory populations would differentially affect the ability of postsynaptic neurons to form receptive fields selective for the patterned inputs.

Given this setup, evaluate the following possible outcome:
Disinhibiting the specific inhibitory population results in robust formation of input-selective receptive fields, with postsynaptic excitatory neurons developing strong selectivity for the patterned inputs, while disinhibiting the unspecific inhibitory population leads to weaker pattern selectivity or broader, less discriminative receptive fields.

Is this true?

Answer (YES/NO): YES